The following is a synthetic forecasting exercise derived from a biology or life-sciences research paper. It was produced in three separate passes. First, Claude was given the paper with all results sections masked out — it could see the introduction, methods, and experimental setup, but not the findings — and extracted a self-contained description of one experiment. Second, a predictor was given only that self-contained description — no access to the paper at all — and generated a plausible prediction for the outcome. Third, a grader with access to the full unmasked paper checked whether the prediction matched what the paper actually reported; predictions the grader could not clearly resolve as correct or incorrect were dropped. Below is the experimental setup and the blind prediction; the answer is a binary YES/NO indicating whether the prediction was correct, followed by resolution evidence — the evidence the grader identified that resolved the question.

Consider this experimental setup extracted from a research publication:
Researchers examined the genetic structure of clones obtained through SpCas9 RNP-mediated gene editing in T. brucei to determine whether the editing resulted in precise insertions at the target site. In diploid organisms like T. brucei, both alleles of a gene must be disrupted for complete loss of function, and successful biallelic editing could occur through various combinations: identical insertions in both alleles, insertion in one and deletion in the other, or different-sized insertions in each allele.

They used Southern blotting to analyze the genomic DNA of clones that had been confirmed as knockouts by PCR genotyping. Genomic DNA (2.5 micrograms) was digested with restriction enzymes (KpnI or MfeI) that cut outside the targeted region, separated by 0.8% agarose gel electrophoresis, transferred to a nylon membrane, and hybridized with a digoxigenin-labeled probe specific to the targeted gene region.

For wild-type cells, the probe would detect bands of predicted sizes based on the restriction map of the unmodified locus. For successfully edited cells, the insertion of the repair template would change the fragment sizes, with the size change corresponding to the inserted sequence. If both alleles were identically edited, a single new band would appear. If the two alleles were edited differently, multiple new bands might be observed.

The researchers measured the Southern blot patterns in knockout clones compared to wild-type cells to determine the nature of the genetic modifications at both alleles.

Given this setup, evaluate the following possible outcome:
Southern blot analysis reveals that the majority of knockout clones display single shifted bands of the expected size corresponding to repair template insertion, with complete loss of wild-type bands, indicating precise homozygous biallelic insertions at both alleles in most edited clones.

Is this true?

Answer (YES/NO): NO